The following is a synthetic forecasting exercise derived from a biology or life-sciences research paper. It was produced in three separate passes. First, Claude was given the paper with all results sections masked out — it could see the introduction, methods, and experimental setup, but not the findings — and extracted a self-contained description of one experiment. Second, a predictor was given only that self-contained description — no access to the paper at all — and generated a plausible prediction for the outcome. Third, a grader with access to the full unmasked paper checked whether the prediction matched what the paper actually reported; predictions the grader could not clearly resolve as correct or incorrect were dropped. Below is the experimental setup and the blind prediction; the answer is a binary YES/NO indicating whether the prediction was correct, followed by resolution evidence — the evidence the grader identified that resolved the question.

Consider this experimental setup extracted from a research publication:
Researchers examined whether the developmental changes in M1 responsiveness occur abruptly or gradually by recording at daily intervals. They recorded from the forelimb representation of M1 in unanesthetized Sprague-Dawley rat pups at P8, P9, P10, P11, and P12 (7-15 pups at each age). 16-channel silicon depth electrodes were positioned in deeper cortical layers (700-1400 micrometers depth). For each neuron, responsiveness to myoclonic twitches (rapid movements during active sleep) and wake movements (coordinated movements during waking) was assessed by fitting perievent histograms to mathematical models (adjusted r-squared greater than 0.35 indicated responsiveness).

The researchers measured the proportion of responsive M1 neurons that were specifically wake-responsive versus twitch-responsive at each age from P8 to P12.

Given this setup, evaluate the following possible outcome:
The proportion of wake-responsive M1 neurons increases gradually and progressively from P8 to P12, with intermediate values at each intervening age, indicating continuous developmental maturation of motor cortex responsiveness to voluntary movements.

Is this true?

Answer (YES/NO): NO